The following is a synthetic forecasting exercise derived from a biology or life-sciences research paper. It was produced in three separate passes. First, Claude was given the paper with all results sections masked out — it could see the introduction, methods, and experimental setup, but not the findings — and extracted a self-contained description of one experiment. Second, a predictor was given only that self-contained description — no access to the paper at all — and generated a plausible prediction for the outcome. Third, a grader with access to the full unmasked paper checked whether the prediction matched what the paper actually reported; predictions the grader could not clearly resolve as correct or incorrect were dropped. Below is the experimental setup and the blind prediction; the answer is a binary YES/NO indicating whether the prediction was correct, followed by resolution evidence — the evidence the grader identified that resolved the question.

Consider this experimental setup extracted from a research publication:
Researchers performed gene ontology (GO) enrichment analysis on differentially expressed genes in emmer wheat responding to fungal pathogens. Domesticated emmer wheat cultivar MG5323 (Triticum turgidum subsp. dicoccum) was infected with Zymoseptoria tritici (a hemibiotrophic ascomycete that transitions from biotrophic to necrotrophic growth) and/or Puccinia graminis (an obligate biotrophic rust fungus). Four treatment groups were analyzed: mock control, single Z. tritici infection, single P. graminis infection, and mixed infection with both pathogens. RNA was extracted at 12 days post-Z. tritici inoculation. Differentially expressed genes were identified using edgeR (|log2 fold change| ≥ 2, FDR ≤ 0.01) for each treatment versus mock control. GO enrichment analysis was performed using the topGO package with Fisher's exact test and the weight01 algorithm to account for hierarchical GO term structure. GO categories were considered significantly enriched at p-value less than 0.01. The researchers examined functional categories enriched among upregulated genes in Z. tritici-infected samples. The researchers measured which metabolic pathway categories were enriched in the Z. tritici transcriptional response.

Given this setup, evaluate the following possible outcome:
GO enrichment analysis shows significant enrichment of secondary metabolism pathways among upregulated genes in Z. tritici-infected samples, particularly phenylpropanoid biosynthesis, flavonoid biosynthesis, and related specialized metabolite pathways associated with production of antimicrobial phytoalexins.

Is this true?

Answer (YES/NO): NO